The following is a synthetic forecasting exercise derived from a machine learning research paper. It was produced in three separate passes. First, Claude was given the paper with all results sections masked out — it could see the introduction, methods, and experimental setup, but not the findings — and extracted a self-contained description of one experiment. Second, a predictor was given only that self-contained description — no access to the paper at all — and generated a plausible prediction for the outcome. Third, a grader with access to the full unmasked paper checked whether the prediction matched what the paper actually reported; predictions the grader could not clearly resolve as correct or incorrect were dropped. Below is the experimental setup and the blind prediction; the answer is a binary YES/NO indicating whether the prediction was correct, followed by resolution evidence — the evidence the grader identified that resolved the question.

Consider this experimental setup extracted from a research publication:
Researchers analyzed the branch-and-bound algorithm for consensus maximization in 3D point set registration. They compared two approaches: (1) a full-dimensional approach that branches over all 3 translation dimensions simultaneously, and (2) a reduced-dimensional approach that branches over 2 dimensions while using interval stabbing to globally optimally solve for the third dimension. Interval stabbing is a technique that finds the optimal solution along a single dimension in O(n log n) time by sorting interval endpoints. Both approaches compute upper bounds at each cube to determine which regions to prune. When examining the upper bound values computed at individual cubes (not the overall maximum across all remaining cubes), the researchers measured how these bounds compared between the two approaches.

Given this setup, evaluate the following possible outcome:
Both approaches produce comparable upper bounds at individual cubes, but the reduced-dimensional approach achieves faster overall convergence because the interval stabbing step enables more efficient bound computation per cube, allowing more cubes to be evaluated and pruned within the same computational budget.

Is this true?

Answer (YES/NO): NO